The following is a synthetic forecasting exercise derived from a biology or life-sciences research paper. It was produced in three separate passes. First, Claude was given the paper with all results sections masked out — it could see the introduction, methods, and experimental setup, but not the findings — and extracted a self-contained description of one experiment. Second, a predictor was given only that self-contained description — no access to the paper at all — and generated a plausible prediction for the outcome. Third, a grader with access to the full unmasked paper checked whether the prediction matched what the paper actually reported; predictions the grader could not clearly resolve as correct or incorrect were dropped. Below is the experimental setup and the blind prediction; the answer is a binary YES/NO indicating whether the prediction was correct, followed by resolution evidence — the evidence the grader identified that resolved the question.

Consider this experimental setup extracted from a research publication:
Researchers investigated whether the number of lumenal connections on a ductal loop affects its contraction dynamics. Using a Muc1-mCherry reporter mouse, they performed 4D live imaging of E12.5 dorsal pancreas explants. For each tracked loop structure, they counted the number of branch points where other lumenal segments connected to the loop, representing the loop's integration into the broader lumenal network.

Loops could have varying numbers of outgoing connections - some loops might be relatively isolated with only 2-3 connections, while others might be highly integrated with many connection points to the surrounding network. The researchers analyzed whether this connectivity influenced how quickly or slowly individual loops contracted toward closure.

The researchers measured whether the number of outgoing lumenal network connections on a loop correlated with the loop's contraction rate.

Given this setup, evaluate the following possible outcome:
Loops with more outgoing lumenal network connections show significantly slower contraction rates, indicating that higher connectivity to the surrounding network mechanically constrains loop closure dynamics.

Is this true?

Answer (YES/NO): NO